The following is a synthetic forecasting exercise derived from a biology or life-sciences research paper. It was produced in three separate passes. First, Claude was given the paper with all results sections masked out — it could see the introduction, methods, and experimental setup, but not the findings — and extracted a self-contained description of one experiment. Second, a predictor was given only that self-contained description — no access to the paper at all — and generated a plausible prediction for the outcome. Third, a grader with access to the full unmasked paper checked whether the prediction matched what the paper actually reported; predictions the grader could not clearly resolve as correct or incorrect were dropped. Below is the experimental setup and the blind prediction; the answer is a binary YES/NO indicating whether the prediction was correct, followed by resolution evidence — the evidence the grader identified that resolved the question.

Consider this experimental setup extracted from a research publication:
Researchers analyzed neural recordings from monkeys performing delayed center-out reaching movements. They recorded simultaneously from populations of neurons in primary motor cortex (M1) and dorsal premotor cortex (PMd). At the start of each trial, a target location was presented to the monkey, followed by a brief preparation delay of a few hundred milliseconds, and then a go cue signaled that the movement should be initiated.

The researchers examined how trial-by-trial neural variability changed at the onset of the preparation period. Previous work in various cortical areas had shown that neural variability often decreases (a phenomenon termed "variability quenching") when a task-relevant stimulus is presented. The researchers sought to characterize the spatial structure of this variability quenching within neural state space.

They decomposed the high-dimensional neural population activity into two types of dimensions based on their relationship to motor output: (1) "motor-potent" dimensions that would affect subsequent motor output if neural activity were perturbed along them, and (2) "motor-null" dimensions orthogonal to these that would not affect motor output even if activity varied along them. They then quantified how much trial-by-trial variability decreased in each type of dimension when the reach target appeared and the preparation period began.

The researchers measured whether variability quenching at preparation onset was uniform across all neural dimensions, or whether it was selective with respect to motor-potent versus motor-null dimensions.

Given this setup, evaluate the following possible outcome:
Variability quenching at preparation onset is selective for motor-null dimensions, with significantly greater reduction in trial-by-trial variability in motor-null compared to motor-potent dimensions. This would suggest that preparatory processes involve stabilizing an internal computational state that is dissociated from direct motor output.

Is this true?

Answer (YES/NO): NO